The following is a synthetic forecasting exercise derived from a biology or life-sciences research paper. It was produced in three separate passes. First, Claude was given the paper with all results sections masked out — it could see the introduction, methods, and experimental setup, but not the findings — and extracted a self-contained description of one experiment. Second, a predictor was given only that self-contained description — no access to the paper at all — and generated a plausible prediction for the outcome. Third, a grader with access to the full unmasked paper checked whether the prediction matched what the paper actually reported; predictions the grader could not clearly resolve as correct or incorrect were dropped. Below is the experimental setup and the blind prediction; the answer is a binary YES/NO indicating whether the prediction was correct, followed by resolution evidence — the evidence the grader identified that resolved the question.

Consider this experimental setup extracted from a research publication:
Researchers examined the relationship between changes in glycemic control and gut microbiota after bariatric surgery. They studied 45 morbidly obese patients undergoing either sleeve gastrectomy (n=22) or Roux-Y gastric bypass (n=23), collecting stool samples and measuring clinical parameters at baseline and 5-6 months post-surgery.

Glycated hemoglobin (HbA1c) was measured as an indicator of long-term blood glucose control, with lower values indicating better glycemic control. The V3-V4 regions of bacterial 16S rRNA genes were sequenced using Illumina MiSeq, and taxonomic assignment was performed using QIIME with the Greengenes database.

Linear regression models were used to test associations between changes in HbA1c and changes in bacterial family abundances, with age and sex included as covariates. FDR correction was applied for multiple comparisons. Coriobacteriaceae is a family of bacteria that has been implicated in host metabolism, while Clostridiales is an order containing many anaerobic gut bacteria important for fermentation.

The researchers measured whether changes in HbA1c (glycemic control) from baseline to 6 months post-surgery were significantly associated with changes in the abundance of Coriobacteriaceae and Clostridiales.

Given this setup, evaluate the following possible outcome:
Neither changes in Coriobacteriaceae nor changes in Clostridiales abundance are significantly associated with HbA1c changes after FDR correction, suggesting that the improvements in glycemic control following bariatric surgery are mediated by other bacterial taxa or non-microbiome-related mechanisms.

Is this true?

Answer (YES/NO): NO